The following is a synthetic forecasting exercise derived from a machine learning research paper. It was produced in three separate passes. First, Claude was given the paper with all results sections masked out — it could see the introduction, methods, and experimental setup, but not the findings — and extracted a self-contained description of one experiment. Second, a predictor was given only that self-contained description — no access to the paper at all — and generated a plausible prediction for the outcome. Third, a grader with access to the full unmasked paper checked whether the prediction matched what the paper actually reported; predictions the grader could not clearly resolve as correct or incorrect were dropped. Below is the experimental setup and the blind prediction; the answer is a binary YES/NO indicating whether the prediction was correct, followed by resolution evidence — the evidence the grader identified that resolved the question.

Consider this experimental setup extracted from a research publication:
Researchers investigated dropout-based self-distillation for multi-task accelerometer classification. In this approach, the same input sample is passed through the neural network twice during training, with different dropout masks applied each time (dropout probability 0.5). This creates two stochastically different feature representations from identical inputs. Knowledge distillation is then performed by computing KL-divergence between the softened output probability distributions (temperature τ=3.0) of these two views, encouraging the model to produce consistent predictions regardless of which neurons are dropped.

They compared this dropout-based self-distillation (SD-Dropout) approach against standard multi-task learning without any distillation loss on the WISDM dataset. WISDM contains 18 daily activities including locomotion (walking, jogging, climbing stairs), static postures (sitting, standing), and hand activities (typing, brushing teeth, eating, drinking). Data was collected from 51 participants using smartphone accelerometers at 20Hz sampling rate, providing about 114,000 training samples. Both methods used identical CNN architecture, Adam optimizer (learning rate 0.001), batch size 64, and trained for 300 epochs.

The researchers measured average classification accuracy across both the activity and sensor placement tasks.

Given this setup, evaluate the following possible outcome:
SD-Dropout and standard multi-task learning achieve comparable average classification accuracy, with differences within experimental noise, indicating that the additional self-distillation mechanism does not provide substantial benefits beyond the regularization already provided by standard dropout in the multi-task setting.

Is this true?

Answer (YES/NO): NO